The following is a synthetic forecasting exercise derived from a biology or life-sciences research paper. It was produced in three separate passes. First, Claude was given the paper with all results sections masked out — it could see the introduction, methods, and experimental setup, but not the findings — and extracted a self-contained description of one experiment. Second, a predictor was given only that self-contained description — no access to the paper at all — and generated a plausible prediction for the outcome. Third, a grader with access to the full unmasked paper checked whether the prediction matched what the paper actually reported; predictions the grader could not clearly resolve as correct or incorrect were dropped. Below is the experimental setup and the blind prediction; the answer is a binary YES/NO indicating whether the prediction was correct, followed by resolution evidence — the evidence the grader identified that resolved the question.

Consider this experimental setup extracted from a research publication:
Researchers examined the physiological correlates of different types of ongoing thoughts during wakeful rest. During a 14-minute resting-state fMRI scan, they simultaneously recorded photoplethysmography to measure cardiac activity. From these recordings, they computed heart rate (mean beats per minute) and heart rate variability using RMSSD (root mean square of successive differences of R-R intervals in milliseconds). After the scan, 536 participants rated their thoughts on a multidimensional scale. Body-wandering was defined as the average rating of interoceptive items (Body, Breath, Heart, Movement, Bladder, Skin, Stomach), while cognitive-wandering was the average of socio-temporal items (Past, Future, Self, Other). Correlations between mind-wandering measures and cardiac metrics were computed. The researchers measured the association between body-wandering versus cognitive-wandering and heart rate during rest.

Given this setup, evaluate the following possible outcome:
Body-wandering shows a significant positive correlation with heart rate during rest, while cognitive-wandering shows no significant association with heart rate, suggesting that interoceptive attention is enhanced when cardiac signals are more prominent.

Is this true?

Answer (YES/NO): YES